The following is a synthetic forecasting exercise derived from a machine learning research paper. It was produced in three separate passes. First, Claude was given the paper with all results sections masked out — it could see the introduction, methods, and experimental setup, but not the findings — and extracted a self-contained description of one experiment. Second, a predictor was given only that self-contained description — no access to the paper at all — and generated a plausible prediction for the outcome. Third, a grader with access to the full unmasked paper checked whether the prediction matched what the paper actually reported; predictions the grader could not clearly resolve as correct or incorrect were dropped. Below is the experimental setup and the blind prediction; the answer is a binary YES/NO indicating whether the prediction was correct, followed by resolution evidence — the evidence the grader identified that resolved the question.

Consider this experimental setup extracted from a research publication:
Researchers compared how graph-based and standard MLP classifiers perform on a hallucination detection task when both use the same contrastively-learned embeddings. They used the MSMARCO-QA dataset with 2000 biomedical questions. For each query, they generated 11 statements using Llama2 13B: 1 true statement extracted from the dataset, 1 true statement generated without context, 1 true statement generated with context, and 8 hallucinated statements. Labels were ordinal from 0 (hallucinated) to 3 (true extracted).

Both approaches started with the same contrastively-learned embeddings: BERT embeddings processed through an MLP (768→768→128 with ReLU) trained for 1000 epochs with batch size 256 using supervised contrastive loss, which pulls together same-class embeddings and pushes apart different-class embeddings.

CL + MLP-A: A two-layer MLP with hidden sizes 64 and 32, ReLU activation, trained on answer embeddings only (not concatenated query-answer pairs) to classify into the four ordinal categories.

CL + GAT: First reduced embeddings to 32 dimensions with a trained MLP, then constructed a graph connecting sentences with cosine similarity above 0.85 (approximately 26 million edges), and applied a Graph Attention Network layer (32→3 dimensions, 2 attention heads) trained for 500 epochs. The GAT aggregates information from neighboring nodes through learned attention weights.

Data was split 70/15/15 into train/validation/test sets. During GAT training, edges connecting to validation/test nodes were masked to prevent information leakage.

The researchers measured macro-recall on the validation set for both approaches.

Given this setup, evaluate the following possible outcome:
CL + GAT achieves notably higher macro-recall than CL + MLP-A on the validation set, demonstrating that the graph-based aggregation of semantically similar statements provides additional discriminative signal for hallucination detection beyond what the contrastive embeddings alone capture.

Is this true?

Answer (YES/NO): YES